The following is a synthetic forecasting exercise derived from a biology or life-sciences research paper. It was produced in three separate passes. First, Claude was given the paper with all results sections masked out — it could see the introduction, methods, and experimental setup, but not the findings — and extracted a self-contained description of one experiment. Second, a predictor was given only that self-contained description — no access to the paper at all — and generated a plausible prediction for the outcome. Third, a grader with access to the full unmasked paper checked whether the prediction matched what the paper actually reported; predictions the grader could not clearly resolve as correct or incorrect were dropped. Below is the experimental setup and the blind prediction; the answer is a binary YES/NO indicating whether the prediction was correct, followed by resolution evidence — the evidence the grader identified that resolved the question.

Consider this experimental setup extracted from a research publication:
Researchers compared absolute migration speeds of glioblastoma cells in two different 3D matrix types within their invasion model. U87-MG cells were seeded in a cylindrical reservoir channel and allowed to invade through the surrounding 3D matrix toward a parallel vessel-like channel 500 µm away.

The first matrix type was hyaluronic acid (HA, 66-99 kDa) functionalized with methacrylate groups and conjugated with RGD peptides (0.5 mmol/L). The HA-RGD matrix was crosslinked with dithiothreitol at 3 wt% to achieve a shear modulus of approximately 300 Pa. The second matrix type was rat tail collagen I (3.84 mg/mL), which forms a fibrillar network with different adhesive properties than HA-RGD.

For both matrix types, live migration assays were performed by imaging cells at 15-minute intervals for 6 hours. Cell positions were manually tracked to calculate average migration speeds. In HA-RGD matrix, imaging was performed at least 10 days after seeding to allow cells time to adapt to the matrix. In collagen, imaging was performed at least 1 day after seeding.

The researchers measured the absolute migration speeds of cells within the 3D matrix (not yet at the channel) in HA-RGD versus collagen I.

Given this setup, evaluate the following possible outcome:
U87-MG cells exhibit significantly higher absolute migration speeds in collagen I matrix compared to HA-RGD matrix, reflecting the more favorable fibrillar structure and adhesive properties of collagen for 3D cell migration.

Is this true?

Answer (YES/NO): YES